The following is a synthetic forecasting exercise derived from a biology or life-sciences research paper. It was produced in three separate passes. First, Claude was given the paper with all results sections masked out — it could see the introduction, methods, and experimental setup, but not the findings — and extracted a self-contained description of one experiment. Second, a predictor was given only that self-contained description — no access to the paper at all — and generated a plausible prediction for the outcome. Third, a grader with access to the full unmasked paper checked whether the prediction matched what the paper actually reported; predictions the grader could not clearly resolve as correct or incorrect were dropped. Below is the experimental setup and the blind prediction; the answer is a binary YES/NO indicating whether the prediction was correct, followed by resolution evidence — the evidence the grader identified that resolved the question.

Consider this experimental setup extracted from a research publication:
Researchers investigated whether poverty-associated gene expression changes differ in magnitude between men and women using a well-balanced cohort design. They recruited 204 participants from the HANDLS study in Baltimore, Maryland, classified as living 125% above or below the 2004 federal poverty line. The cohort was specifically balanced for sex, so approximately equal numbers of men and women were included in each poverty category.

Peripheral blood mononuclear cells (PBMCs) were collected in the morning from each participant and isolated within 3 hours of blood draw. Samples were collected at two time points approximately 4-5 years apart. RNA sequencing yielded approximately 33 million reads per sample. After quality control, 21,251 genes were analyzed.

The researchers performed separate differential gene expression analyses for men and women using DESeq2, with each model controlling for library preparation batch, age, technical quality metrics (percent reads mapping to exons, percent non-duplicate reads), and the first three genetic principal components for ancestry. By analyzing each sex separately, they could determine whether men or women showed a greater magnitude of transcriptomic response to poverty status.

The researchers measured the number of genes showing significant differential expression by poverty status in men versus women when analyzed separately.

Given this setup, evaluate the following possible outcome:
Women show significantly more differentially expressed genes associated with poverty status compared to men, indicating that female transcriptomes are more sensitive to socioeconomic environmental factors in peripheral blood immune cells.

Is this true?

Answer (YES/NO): YES